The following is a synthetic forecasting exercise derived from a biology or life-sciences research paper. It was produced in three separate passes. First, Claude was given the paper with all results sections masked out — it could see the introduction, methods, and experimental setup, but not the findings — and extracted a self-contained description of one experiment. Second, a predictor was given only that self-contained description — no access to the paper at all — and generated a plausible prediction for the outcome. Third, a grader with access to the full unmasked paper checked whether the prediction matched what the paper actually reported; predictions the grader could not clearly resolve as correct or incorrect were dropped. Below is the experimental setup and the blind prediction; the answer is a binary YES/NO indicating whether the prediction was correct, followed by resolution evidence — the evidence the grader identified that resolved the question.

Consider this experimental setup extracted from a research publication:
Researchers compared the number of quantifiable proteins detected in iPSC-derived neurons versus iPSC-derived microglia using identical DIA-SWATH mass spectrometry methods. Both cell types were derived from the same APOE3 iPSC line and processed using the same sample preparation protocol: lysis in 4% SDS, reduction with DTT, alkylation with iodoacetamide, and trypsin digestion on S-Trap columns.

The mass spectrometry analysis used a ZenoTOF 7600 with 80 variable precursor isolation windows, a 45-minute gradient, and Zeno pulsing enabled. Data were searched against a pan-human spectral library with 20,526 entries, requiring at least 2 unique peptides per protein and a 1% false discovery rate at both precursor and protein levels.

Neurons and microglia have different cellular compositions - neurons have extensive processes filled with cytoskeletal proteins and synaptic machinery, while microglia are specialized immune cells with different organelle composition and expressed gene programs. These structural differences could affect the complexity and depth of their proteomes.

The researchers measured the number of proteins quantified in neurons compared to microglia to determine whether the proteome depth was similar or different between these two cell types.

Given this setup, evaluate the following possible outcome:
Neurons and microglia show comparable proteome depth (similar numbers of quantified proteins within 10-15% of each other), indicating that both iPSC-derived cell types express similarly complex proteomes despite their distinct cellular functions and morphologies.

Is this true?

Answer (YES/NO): YES